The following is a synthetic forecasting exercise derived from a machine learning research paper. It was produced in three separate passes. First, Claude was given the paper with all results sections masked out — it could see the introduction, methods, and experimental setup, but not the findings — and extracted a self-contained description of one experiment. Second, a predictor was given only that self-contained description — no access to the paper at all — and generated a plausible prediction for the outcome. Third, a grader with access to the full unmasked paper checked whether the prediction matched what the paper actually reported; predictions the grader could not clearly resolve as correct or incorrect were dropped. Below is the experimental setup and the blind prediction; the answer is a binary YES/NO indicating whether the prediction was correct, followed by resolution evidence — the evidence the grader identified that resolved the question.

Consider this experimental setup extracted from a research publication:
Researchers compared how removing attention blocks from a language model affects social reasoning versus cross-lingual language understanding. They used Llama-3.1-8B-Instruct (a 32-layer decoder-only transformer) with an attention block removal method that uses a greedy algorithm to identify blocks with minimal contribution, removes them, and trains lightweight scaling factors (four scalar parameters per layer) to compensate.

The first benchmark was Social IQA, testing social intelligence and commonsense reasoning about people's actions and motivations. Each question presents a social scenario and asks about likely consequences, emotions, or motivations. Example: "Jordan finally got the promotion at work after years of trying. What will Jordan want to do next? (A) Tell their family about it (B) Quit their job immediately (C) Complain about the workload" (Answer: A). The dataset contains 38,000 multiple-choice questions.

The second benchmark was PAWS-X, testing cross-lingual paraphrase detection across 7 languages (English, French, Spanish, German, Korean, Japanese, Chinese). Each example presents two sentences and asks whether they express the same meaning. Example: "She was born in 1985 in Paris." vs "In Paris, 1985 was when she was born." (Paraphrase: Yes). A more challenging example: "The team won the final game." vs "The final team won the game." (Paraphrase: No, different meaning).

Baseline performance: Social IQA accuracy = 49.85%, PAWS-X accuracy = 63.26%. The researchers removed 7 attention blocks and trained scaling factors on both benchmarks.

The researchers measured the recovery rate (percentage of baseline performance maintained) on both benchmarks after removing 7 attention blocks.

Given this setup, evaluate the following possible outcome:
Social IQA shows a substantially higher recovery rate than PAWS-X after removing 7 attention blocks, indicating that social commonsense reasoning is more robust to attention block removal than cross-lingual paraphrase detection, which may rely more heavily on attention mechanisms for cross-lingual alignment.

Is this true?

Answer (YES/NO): NO